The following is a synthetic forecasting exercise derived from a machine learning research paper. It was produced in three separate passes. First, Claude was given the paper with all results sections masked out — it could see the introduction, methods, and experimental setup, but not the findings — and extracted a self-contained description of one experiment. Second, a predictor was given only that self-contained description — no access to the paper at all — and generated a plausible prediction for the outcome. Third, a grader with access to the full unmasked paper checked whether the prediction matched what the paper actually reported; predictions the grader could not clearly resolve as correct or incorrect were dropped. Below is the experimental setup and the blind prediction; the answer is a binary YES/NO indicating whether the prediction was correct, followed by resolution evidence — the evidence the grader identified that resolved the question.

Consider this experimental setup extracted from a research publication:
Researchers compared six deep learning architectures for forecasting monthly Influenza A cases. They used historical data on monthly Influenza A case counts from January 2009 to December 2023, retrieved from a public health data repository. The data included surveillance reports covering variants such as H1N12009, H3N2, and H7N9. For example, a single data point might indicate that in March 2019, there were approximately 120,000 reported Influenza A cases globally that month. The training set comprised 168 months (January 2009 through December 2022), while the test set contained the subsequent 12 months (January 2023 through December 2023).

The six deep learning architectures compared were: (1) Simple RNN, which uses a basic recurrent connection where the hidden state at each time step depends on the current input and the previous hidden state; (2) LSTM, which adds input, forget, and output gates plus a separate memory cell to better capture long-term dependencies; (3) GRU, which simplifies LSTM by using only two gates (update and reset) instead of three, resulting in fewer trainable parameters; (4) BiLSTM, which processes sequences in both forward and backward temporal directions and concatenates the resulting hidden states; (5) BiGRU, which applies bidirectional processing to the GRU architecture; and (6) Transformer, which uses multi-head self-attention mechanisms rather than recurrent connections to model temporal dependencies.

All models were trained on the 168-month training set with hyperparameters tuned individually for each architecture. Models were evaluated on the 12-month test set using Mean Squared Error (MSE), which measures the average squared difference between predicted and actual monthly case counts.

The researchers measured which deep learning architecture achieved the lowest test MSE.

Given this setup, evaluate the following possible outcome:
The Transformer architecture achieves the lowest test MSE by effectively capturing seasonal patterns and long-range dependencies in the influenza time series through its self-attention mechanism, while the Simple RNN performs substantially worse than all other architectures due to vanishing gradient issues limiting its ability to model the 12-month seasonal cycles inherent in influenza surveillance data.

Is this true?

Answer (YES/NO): YES